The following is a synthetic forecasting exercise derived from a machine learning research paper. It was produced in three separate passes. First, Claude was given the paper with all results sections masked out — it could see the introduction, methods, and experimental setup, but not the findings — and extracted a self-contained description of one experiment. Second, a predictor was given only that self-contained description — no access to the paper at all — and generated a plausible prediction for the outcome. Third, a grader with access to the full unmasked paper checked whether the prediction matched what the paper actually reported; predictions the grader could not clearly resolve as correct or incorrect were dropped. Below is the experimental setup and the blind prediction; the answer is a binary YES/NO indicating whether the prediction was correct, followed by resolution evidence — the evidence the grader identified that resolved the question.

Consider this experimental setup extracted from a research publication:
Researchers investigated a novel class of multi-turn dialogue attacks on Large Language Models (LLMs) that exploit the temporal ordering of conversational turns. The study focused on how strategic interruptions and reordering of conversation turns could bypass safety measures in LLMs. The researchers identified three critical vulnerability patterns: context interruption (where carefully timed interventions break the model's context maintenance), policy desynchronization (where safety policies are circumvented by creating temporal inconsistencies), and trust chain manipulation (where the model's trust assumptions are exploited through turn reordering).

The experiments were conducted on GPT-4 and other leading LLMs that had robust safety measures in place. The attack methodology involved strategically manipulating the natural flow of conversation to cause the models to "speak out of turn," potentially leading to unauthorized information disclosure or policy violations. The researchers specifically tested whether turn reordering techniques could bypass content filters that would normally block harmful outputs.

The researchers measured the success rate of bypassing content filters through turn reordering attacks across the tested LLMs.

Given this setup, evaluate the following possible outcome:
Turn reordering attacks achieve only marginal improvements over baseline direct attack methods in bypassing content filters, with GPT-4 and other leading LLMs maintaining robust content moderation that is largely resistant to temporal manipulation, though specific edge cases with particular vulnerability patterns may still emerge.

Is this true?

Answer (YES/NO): NO